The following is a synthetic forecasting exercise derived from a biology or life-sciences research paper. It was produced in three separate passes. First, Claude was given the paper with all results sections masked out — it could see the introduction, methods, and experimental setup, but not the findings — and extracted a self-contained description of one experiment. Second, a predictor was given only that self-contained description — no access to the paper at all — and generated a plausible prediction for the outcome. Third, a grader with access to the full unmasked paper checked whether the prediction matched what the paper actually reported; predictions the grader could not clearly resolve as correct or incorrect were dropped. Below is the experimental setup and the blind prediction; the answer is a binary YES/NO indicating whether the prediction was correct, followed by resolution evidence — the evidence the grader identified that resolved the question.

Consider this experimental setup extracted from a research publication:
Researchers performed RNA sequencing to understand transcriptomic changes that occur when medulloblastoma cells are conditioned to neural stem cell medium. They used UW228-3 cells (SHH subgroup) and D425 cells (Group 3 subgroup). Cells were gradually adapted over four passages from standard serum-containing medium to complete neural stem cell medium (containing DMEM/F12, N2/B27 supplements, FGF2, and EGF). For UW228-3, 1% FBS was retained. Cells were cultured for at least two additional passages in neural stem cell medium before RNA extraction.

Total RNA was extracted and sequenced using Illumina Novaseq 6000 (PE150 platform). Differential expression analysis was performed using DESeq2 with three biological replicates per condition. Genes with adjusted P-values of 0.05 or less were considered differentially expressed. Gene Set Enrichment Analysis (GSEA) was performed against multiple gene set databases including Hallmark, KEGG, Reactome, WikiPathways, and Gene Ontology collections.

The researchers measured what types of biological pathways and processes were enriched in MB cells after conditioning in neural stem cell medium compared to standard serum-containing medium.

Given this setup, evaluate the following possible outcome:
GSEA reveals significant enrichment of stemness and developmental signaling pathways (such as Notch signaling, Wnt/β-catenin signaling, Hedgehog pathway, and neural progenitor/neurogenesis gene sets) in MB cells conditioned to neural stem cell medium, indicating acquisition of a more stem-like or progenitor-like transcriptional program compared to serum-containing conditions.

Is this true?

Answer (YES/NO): NO